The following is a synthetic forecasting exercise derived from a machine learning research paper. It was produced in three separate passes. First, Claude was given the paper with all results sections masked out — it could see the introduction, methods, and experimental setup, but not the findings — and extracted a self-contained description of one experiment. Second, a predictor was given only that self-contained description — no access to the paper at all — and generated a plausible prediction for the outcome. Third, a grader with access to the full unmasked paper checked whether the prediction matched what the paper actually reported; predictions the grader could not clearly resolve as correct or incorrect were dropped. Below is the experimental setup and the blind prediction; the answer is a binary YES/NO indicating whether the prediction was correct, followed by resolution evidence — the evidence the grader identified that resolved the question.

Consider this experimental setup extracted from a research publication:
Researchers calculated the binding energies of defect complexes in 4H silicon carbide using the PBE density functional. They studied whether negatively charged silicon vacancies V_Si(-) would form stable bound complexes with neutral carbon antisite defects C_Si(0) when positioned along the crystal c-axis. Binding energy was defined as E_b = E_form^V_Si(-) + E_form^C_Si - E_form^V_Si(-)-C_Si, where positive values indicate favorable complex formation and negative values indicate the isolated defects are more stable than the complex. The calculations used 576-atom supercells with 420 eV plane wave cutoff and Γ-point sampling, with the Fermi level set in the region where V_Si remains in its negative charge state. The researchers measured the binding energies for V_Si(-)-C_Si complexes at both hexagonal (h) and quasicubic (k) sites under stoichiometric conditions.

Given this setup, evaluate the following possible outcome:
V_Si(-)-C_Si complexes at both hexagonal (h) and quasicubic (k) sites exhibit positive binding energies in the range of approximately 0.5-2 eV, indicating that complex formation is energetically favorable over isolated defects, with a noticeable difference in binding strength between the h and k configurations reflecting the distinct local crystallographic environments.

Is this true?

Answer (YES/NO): NO